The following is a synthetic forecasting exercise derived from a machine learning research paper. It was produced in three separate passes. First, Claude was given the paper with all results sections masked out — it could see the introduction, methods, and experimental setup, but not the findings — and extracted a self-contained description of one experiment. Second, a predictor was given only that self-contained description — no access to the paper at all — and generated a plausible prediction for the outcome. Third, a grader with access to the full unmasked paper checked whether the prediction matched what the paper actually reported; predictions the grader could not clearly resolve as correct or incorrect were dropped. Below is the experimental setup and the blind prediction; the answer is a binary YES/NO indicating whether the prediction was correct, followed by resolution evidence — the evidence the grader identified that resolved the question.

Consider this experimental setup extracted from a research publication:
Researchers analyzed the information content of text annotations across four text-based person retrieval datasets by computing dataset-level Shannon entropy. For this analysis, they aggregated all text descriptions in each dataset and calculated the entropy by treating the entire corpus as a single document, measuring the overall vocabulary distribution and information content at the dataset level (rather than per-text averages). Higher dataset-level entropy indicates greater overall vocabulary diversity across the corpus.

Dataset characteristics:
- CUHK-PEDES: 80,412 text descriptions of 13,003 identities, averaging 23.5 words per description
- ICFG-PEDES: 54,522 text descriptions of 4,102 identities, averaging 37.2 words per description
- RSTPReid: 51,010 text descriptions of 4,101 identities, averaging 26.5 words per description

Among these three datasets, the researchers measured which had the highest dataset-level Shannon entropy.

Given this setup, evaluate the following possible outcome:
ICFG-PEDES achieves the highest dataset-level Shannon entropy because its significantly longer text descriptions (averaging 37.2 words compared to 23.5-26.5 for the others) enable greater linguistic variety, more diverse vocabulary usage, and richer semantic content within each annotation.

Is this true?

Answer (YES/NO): NO